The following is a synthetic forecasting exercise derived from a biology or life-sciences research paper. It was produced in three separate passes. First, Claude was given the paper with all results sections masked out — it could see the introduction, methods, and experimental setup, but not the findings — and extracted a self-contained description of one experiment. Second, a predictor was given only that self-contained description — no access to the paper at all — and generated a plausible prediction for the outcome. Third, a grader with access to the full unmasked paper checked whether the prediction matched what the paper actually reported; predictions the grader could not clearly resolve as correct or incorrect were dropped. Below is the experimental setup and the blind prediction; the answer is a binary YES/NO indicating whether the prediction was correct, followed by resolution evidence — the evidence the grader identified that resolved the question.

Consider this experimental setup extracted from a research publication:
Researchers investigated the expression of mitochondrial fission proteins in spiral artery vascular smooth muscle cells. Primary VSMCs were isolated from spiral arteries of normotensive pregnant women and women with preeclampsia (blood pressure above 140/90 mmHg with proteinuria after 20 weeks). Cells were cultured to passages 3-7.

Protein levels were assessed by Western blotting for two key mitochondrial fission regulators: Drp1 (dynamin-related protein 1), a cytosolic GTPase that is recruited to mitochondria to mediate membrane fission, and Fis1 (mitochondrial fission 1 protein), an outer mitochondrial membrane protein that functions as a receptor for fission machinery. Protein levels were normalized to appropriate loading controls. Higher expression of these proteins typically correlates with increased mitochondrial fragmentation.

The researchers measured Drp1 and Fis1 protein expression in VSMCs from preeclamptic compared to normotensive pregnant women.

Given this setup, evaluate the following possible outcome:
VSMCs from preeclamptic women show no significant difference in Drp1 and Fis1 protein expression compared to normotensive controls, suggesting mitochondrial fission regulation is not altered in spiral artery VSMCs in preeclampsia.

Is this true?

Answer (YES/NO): NO